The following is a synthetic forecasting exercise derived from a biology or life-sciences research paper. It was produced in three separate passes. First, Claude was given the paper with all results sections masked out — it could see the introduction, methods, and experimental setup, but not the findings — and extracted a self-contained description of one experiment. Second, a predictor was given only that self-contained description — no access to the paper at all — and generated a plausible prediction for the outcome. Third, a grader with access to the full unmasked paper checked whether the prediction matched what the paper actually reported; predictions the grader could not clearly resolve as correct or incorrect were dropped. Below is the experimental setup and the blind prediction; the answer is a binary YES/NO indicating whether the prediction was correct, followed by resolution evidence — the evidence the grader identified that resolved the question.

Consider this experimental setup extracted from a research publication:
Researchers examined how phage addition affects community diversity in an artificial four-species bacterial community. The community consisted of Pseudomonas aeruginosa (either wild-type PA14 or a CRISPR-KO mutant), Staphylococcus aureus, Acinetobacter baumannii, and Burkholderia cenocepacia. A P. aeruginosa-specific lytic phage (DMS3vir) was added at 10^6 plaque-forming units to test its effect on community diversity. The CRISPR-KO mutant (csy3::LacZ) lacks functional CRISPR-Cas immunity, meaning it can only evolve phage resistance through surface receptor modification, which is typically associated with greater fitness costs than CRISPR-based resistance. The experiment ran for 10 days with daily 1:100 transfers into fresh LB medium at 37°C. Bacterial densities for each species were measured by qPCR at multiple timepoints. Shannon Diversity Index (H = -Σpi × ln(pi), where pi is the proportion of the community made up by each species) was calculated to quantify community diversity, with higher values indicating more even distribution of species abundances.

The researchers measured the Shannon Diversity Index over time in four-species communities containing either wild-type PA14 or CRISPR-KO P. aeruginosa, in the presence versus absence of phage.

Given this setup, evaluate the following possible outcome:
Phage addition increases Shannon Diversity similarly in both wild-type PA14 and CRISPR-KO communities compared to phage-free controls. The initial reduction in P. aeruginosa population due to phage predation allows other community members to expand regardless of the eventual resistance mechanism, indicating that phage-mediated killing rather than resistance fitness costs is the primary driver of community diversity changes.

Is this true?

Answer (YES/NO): NO